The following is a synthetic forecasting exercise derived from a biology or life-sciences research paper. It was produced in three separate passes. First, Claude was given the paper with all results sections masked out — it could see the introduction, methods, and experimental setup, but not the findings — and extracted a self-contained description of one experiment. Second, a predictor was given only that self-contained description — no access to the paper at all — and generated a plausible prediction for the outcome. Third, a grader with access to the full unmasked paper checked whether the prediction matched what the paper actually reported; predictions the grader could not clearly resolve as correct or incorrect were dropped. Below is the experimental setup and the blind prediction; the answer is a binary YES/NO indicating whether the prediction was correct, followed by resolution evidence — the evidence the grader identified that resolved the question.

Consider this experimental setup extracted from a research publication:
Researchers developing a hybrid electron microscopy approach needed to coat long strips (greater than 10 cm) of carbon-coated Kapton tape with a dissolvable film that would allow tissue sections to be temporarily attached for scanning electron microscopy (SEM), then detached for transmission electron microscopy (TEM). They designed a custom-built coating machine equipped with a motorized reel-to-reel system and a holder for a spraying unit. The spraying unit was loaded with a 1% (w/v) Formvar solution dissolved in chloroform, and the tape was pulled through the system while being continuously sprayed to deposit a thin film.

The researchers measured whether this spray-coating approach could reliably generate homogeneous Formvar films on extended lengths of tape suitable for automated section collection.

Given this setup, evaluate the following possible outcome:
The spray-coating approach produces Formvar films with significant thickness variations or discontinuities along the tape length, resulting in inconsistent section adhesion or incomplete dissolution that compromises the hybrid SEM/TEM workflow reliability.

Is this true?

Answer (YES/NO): YES